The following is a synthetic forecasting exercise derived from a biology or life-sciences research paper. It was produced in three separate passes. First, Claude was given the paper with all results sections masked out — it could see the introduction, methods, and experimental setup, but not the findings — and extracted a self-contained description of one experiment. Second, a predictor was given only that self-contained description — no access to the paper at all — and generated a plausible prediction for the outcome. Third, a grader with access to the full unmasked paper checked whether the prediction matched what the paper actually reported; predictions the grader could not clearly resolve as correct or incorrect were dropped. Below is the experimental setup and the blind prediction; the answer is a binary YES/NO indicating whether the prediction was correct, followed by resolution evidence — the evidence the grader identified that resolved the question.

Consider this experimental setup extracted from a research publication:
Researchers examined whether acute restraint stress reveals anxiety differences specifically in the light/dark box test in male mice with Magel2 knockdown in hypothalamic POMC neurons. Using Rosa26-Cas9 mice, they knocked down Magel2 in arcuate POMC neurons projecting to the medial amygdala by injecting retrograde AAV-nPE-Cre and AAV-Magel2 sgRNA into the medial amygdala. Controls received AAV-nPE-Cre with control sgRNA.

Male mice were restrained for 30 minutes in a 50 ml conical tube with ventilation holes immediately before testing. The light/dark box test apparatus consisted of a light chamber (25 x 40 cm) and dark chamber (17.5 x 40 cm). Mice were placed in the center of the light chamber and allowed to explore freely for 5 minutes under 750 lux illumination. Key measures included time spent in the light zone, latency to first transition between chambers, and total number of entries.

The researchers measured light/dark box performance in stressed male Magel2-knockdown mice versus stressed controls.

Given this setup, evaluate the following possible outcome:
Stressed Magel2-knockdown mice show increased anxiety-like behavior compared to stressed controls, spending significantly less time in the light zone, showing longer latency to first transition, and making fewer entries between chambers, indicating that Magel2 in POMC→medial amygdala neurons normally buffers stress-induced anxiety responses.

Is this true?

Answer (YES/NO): NO